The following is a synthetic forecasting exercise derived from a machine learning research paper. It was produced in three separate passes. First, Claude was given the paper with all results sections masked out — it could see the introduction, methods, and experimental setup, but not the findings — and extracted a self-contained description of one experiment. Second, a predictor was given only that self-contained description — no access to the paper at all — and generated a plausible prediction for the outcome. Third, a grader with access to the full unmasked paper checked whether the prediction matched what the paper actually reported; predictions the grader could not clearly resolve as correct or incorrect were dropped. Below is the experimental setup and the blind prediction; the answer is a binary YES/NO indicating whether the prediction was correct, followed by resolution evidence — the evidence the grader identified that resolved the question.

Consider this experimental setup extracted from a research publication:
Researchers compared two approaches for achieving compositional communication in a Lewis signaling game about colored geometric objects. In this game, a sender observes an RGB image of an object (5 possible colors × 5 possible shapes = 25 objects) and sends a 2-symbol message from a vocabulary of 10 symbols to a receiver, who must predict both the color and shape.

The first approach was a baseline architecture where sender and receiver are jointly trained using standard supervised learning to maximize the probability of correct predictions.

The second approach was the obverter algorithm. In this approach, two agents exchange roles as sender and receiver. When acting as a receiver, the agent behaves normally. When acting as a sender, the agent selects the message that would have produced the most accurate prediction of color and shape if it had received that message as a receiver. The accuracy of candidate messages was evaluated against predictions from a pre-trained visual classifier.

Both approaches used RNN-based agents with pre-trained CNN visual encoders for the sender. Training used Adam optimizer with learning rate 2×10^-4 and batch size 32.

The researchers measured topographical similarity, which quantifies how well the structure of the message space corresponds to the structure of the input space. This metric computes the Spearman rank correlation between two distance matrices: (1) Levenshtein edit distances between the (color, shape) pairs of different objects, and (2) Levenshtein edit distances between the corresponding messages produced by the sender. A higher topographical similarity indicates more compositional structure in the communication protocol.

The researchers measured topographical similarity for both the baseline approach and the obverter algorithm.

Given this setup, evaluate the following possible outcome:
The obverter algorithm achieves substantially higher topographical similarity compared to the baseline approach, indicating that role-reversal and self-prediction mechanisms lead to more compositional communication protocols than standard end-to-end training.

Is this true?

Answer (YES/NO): YES